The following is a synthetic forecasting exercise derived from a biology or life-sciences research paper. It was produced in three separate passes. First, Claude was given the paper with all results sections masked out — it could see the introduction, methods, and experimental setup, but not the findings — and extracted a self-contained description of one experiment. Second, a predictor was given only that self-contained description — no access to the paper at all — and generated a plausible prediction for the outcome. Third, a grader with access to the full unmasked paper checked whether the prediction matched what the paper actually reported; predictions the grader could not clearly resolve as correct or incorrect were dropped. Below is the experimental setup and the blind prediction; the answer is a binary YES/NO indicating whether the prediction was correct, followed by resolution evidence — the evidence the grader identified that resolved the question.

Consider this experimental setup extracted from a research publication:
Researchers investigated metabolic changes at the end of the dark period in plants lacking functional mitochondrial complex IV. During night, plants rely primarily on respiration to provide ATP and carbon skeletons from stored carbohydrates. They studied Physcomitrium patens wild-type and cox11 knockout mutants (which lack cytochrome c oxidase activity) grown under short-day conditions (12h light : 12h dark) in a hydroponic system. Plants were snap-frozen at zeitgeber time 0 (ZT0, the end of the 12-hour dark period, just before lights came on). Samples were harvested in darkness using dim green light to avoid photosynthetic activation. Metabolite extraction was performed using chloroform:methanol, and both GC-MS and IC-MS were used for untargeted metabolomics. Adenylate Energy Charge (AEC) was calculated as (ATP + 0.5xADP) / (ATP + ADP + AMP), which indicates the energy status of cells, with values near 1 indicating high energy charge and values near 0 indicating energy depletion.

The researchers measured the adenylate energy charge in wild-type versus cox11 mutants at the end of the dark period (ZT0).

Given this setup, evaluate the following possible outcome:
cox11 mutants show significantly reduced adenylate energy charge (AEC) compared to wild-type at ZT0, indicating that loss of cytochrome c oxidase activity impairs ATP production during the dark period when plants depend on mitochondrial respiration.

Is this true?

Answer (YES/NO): NO